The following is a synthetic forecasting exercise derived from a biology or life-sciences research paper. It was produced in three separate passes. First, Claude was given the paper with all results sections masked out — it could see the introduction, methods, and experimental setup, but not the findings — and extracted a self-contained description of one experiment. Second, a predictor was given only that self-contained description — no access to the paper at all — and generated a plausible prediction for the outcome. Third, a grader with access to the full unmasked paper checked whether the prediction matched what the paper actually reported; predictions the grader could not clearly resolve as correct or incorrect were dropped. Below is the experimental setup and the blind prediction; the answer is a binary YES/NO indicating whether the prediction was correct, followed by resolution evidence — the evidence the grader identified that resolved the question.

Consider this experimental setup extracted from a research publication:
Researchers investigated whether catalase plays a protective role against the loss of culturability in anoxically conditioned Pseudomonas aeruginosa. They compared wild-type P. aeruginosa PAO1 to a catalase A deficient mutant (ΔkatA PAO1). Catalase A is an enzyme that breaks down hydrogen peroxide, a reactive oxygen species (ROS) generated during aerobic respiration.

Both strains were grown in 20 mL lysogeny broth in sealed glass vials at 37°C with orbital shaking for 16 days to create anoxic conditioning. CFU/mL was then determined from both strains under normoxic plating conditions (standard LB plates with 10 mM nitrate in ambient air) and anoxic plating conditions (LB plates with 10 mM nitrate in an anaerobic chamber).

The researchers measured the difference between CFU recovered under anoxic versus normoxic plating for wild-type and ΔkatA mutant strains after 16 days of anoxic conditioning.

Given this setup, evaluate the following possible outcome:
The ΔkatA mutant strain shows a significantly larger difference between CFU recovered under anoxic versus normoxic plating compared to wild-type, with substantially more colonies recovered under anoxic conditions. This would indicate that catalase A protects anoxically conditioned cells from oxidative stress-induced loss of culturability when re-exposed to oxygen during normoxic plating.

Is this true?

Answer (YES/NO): YES